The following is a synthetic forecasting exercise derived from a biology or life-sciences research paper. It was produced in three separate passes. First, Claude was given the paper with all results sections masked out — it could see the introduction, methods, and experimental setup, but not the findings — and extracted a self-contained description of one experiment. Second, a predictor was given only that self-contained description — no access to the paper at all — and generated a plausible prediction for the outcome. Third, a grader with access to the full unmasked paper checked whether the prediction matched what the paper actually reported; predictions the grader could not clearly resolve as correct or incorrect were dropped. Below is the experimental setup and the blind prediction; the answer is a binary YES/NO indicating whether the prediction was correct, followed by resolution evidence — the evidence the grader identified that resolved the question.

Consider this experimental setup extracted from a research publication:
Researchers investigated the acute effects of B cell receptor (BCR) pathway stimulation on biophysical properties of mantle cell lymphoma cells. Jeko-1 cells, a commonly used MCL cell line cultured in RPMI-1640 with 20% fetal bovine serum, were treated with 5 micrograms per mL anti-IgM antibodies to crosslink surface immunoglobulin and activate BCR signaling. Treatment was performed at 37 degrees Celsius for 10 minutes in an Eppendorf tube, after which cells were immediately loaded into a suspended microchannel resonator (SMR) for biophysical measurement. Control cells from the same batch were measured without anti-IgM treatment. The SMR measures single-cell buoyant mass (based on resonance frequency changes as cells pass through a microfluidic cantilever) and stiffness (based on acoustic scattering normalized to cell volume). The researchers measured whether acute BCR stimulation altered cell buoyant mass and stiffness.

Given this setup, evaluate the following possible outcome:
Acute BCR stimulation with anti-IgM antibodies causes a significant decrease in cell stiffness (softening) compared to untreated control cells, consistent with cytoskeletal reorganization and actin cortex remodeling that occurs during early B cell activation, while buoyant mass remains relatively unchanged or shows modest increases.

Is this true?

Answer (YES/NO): NO